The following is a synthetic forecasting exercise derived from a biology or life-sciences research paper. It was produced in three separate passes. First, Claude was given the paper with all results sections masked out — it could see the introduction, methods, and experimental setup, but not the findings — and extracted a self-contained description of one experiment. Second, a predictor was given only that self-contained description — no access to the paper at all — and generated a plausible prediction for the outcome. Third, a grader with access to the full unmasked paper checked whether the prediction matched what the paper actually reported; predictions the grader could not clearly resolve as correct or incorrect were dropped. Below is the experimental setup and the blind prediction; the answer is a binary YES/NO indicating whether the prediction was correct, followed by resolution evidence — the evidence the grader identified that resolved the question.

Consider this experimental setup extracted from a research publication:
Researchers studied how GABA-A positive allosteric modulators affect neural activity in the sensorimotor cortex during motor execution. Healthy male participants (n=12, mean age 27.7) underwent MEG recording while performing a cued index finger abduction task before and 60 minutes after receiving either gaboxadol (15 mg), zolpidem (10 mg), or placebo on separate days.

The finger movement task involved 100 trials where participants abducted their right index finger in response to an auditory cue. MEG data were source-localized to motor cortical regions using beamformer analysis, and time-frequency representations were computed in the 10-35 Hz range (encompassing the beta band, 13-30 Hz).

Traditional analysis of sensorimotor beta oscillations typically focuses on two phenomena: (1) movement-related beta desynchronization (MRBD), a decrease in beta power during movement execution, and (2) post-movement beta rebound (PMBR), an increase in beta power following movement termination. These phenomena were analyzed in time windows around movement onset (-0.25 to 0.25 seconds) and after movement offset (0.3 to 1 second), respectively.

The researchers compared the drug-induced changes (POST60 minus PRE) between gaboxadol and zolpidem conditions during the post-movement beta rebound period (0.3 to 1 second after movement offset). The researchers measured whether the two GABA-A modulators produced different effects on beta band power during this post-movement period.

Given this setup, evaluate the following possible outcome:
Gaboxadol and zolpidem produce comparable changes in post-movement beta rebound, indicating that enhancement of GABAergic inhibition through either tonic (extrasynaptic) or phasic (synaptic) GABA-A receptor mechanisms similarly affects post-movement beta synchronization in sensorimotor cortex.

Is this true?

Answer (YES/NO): NO